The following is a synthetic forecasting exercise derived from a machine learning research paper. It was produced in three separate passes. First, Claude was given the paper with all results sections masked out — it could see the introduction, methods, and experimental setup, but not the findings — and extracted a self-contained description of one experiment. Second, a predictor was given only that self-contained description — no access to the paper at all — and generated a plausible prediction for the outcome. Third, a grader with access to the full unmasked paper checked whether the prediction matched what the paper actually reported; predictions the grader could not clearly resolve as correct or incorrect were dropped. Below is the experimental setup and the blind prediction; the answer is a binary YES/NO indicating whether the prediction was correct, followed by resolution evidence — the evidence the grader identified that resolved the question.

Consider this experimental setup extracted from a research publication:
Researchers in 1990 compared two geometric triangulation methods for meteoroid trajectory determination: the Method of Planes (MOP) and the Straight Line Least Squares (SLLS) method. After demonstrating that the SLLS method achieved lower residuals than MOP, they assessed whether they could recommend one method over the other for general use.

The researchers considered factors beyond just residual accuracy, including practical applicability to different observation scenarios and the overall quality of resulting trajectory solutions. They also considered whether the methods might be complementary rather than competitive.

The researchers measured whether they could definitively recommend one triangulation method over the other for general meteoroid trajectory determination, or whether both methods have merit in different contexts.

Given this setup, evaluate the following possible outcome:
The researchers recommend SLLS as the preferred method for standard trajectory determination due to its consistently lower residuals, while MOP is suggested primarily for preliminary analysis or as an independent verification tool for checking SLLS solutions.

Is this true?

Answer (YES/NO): NO